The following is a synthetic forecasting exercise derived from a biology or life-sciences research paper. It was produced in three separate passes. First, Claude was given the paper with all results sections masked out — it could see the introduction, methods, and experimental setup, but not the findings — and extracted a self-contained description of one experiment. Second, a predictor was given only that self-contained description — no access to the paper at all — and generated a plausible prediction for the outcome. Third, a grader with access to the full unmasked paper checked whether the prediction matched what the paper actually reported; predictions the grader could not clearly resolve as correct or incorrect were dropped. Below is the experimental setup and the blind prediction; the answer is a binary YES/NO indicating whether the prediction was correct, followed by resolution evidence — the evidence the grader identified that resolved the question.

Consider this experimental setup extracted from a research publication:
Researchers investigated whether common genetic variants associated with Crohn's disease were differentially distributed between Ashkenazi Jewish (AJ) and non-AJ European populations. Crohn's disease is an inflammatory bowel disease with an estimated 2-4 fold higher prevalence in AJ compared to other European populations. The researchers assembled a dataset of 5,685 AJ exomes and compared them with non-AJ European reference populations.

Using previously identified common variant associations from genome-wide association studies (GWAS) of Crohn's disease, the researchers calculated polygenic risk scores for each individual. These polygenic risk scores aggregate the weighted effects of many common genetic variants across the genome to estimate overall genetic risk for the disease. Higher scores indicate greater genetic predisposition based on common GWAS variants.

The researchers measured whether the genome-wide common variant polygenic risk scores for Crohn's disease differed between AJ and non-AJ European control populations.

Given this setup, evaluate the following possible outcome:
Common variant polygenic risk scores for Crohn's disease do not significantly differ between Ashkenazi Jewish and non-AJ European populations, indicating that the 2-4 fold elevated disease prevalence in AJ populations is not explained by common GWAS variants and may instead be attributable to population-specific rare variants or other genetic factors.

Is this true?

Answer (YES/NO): NO